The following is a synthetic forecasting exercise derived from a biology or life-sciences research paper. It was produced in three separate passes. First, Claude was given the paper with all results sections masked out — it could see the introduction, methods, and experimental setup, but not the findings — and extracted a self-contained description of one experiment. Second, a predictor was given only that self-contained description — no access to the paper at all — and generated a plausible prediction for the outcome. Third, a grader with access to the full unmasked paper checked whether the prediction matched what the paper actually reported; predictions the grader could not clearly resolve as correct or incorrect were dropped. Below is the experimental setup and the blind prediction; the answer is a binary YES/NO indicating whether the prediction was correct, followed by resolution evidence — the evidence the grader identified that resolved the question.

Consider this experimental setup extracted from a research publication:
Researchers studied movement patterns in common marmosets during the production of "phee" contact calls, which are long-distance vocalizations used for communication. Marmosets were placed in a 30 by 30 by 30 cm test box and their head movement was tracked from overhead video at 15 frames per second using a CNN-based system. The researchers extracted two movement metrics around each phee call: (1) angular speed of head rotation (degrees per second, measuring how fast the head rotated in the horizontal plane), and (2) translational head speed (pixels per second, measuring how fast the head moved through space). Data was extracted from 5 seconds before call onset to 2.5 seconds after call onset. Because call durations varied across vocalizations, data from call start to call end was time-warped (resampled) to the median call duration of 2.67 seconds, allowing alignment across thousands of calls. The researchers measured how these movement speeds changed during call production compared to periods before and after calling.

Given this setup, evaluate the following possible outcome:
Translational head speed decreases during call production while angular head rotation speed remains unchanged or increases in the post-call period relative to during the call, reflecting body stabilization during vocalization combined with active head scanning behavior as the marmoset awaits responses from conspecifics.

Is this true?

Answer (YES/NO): NO